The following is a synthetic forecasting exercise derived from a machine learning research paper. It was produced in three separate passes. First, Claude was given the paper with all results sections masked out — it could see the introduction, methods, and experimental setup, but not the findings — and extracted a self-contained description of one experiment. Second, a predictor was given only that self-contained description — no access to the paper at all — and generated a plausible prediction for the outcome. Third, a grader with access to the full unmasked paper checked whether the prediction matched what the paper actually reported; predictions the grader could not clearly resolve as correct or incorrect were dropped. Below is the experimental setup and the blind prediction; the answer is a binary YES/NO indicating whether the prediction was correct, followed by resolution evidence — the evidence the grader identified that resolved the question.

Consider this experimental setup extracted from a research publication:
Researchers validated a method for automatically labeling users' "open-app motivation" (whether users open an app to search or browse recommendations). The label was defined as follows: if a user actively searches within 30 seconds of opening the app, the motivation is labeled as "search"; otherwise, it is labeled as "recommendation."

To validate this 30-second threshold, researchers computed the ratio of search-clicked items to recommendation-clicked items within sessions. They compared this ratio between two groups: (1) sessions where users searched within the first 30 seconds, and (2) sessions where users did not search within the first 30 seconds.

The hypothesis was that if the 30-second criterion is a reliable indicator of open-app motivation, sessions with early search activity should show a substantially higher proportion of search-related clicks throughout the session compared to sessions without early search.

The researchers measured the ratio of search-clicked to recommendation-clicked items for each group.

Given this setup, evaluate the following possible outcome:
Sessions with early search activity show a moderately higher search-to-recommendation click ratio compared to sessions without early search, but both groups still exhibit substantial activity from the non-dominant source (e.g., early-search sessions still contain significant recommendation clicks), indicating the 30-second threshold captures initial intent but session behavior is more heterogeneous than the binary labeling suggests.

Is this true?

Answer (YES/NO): NO